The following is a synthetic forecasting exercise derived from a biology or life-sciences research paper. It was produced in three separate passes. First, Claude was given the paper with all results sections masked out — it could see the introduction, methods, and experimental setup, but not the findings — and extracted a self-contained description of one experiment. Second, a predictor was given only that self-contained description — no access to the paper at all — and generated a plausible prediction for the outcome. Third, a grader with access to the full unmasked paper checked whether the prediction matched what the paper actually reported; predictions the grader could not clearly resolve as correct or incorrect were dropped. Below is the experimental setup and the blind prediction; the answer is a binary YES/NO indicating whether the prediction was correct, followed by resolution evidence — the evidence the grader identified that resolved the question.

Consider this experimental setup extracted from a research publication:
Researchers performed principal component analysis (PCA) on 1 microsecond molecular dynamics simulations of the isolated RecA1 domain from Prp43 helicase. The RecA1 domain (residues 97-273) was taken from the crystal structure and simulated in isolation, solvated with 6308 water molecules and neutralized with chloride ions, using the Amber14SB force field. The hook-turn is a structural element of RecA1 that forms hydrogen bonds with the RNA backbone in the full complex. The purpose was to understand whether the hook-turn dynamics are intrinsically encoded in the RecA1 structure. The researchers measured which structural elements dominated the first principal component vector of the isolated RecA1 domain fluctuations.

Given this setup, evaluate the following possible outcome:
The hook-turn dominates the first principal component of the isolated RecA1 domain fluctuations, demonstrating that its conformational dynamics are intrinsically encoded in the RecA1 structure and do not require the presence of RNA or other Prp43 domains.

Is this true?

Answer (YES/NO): YES